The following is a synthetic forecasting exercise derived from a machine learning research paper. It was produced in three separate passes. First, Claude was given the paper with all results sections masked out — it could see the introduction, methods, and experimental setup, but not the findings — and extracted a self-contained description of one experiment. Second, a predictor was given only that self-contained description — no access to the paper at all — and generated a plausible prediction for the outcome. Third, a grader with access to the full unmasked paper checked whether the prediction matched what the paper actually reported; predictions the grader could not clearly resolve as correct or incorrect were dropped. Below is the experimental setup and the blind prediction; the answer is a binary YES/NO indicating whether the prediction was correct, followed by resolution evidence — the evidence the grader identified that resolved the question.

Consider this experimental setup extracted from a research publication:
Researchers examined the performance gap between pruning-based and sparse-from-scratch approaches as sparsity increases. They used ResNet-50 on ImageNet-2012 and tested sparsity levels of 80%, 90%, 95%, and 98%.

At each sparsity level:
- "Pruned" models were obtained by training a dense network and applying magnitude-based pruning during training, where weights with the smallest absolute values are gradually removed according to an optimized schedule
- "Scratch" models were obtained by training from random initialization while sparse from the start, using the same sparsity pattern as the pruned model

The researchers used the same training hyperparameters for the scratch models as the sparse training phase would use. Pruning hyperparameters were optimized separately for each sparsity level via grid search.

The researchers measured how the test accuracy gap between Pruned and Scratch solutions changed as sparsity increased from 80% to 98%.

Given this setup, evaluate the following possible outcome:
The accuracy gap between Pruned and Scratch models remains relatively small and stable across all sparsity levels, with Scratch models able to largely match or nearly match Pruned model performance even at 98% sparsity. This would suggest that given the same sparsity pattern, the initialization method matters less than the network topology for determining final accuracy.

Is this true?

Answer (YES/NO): NO